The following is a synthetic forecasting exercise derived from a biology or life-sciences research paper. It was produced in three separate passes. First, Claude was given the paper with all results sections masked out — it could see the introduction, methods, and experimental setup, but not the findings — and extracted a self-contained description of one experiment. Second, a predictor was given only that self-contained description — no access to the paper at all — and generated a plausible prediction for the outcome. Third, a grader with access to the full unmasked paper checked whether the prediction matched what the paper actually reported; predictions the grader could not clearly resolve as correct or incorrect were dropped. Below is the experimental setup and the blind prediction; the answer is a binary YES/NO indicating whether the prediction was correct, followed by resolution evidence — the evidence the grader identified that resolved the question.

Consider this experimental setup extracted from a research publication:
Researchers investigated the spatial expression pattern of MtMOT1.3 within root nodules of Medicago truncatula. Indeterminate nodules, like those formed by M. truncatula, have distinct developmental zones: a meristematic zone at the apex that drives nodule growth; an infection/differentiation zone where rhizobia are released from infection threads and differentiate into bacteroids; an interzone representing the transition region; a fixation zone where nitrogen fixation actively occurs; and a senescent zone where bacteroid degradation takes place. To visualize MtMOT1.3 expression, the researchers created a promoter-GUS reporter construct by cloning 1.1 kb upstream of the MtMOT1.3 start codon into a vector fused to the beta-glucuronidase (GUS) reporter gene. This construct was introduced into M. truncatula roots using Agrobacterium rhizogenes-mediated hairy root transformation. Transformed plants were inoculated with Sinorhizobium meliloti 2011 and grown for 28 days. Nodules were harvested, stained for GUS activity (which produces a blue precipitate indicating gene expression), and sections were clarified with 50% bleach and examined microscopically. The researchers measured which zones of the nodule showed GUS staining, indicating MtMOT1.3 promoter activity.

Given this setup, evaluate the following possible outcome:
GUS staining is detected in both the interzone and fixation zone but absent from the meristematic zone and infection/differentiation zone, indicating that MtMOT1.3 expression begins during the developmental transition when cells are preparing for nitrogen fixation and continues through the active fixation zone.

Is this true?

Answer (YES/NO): YES